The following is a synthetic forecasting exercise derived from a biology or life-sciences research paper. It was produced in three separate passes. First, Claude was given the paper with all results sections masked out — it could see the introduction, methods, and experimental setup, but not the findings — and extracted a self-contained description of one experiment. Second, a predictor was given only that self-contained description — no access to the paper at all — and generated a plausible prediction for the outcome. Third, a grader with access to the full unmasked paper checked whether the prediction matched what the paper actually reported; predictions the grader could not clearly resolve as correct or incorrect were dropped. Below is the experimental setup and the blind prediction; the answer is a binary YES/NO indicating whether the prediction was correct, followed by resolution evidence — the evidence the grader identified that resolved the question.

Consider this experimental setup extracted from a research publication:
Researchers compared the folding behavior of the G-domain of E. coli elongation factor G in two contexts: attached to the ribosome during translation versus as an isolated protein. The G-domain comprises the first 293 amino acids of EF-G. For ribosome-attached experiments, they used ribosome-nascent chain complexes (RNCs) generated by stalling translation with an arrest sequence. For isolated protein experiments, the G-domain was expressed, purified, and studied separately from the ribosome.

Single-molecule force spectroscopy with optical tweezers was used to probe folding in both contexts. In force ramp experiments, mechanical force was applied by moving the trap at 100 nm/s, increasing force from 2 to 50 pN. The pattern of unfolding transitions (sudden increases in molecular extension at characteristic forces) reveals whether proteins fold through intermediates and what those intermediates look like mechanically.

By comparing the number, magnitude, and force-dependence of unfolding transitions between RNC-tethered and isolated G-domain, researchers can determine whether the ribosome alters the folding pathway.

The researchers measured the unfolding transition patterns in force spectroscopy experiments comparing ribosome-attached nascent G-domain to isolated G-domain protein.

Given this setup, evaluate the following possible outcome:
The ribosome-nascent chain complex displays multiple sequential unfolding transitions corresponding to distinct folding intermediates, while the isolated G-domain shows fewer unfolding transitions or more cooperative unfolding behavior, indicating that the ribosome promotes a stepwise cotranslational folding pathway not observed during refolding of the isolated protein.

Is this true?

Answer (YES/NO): NO